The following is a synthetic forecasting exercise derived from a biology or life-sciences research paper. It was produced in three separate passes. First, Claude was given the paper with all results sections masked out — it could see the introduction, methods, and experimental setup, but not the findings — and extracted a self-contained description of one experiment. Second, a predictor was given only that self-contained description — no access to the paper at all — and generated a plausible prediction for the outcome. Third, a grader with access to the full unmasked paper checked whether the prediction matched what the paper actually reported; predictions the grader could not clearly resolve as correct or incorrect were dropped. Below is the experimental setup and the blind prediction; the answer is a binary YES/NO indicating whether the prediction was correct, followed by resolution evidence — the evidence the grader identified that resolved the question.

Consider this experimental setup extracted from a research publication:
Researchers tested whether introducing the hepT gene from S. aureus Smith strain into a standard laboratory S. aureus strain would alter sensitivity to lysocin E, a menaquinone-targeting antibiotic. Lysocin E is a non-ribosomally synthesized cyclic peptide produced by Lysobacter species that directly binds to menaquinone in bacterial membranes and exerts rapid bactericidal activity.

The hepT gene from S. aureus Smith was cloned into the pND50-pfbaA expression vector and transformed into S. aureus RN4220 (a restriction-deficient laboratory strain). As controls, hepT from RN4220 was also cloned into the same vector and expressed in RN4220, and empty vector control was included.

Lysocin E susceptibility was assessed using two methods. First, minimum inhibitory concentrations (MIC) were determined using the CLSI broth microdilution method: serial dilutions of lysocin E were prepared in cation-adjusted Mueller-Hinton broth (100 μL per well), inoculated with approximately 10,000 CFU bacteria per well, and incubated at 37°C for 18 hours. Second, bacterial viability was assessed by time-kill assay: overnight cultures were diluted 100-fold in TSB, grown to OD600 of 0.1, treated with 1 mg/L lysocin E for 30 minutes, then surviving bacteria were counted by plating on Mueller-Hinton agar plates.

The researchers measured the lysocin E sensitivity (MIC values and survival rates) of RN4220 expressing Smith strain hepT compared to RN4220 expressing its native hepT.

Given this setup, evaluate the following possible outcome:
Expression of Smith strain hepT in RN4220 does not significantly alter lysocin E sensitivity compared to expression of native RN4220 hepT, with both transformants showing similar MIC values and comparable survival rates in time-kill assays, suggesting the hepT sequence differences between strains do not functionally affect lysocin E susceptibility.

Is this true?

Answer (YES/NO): NO